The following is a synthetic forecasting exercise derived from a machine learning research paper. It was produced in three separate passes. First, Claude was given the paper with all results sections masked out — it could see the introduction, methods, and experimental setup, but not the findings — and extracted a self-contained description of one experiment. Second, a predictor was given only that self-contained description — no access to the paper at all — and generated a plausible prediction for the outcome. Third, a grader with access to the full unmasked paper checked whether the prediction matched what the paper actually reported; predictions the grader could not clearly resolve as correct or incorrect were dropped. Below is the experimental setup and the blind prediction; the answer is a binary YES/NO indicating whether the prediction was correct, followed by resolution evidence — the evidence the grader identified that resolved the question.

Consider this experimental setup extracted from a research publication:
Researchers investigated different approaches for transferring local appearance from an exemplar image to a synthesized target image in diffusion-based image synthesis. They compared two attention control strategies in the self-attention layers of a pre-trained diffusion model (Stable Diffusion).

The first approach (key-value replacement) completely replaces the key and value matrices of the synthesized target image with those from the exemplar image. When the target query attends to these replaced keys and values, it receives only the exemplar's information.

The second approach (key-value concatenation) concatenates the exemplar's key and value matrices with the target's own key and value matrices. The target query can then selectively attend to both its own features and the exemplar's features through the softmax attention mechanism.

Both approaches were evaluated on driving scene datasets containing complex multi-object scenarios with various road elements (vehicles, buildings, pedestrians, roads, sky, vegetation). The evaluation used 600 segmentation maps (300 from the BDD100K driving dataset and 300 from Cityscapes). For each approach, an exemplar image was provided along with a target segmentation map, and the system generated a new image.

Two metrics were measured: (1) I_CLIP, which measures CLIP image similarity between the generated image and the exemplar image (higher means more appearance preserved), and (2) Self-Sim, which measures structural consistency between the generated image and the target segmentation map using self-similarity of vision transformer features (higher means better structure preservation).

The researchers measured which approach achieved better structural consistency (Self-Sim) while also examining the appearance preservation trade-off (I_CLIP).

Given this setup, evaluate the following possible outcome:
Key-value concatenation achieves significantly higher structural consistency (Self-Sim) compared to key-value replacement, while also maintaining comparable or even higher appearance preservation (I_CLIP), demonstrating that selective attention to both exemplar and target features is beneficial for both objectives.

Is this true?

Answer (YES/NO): NO